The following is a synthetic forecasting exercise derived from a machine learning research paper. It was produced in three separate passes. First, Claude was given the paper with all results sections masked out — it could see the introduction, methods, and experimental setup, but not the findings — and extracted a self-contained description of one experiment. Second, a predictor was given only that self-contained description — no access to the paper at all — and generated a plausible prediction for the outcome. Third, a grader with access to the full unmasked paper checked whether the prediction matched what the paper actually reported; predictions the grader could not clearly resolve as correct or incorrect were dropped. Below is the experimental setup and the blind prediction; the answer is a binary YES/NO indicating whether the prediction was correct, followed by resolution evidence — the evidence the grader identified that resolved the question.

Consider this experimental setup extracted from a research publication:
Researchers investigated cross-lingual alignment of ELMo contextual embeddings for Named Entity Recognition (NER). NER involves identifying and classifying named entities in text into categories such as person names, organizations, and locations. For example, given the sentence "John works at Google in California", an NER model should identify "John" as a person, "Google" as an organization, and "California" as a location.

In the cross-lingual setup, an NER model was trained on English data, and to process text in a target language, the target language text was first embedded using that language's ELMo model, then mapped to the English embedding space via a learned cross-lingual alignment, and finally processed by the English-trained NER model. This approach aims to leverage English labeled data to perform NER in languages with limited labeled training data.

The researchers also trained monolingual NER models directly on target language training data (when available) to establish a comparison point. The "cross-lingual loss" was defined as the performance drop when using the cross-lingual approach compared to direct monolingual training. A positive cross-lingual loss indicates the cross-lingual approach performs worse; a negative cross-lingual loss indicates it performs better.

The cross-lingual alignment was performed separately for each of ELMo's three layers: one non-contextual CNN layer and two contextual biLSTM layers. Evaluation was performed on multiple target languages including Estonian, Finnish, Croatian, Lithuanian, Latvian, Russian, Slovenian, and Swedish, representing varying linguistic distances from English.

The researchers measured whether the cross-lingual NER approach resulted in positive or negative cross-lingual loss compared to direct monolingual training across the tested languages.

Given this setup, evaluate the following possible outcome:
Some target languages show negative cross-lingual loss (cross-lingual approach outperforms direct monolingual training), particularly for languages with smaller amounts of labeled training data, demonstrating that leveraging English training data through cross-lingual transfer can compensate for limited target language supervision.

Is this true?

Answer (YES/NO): NO